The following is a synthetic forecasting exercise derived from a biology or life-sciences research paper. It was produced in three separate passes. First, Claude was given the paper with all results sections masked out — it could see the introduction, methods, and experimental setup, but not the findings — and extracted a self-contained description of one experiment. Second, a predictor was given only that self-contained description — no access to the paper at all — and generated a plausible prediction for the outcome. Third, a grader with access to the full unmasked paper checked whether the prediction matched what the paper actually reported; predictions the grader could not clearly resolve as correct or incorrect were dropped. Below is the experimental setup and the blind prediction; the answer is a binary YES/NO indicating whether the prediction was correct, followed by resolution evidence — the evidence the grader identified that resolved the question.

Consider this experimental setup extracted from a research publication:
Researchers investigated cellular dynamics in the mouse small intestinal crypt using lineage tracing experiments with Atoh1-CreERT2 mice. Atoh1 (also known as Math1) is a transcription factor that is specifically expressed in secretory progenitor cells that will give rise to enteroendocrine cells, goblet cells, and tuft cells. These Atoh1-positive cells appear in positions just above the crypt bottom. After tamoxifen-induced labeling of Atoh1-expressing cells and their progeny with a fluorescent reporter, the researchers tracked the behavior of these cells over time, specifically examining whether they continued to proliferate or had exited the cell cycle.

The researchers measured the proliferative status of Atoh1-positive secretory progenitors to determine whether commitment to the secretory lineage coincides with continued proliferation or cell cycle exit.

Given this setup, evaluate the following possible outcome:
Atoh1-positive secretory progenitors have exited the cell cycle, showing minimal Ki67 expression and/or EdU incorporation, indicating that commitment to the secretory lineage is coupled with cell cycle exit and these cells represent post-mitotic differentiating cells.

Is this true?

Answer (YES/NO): YES